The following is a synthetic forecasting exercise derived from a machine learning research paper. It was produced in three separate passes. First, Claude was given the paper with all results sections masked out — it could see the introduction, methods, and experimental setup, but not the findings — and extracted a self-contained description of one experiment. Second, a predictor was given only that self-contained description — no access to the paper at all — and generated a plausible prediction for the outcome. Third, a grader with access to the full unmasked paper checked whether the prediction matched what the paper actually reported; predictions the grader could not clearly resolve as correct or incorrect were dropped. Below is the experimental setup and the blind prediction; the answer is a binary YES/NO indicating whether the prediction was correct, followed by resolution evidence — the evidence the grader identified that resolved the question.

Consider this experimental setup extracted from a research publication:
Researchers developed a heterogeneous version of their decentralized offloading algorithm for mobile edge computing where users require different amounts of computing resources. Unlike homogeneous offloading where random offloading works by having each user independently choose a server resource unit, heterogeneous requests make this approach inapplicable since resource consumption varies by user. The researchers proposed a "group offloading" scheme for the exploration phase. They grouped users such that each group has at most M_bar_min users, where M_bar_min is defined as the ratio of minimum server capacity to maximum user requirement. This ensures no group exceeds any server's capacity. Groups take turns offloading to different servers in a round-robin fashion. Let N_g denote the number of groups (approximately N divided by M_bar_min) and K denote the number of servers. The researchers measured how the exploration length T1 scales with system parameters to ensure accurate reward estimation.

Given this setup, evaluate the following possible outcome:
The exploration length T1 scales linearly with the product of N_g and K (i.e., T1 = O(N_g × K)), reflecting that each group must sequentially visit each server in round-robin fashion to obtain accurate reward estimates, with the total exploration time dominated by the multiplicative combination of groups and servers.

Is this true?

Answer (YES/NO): NO